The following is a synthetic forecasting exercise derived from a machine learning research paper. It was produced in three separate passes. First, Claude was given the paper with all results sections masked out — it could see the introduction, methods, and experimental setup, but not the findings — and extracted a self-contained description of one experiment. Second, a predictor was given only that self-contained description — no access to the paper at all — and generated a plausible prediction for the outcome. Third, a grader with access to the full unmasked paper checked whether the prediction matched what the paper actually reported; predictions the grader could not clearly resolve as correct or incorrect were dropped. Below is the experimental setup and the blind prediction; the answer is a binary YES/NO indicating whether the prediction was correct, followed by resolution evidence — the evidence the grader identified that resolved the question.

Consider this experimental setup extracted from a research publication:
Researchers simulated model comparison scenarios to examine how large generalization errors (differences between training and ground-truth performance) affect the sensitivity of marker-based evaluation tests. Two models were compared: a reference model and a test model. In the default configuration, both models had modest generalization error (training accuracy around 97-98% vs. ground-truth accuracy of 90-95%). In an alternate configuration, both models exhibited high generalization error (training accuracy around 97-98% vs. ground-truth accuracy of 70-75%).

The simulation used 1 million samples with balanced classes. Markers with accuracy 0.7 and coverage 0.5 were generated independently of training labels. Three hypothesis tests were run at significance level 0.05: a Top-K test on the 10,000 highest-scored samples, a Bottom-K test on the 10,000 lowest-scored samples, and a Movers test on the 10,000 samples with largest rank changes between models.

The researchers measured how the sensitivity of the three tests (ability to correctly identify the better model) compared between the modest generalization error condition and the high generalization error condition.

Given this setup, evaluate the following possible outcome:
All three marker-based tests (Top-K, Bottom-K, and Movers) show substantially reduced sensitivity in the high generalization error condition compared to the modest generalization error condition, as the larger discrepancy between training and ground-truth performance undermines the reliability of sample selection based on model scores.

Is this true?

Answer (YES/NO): YES